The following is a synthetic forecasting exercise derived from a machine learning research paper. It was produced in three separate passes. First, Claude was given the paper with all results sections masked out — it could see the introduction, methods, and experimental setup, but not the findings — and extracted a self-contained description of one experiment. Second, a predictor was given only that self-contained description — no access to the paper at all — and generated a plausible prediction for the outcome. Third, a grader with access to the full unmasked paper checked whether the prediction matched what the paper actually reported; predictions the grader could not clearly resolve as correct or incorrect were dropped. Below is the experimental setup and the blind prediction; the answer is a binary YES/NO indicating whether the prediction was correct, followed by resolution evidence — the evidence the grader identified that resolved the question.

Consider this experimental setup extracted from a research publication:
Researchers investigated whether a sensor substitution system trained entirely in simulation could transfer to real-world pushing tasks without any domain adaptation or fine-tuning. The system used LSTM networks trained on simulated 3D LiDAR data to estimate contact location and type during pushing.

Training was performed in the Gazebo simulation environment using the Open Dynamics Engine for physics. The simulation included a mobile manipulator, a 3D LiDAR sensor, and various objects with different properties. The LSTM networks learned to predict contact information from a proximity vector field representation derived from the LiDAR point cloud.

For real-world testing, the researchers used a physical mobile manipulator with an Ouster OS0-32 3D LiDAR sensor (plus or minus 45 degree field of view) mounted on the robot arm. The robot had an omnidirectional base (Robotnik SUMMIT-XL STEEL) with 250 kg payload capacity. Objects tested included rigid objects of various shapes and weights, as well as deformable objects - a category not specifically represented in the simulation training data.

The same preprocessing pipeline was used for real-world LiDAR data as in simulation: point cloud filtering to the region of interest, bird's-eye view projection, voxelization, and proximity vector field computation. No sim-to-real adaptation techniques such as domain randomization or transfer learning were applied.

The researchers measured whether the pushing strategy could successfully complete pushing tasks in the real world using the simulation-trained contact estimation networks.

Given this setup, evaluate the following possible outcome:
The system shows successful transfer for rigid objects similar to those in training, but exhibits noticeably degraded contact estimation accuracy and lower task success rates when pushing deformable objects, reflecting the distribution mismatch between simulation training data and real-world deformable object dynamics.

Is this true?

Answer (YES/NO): NO